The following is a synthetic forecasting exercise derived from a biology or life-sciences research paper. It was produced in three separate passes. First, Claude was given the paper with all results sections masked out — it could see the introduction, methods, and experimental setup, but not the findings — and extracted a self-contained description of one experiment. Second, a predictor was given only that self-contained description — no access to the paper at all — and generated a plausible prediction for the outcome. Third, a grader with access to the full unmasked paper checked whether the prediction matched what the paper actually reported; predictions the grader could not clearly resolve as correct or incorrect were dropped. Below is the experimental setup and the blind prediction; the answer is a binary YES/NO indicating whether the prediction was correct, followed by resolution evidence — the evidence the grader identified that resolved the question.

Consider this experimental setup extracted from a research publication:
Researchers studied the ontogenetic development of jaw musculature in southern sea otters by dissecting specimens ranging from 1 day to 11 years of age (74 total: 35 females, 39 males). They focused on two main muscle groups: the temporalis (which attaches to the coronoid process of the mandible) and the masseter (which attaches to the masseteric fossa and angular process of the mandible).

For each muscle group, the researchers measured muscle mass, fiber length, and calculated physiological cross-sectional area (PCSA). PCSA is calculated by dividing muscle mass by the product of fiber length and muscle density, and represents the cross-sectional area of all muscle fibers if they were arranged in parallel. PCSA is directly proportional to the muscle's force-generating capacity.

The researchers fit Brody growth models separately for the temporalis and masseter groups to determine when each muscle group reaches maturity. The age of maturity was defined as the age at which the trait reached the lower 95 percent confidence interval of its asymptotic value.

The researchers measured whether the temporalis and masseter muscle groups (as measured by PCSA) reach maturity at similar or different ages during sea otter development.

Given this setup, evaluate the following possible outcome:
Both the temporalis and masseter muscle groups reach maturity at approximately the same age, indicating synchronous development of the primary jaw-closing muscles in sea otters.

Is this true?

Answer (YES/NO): NO